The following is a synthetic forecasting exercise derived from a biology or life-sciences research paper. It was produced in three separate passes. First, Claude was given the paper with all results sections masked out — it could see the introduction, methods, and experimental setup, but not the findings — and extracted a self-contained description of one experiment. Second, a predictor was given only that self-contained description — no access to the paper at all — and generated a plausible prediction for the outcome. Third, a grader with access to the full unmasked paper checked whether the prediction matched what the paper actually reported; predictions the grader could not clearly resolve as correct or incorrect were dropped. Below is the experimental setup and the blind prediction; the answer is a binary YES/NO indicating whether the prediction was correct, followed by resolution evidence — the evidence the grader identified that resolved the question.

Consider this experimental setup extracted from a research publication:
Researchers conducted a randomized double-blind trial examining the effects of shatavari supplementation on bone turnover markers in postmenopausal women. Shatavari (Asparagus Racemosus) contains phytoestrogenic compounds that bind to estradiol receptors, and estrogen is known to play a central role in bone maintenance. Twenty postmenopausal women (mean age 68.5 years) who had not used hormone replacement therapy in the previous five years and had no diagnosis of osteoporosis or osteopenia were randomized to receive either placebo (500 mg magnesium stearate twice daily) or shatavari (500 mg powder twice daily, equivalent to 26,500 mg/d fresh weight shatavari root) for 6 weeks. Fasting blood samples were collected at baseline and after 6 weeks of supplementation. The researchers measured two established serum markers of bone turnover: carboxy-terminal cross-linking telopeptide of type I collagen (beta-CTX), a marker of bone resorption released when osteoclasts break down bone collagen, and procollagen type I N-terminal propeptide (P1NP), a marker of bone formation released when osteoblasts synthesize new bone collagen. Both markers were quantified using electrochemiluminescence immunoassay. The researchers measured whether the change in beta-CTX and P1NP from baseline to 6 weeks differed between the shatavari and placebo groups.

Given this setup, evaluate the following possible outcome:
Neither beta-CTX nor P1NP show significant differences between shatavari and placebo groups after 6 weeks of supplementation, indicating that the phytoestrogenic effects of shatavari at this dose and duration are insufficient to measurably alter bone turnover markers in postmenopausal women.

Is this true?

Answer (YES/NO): YES